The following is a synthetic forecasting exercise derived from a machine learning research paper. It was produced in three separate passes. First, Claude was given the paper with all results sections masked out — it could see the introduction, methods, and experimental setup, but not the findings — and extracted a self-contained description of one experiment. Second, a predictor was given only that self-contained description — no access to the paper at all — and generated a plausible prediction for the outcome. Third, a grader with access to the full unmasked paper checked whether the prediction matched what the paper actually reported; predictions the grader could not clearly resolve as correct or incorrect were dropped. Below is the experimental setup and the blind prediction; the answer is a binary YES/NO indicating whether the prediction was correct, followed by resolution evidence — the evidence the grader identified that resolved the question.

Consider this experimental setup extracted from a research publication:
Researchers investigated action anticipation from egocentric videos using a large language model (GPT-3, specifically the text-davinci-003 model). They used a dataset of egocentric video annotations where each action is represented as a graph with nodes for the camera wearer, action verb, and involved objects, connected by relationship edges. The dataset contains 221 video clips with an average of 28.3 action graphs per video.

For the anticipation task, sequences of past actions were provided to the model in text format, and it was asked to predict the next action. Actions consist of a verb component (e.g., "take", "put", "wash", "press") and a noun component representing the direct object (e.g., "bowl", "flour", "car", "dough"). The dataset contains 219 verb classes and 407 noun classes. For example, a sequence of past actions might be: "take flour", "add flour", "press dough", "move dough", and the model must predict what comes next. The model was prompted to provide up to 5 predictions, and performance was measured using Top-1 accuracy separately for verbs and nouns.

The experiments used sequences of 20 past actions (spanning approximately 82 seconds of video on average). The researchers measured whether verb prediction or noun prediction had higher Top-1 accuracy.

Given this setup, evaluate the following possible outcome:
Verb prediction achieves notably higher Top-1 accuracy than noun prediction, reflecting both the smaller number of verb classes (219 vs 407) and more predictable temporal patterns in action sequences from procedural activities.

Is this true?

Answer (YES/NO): NO